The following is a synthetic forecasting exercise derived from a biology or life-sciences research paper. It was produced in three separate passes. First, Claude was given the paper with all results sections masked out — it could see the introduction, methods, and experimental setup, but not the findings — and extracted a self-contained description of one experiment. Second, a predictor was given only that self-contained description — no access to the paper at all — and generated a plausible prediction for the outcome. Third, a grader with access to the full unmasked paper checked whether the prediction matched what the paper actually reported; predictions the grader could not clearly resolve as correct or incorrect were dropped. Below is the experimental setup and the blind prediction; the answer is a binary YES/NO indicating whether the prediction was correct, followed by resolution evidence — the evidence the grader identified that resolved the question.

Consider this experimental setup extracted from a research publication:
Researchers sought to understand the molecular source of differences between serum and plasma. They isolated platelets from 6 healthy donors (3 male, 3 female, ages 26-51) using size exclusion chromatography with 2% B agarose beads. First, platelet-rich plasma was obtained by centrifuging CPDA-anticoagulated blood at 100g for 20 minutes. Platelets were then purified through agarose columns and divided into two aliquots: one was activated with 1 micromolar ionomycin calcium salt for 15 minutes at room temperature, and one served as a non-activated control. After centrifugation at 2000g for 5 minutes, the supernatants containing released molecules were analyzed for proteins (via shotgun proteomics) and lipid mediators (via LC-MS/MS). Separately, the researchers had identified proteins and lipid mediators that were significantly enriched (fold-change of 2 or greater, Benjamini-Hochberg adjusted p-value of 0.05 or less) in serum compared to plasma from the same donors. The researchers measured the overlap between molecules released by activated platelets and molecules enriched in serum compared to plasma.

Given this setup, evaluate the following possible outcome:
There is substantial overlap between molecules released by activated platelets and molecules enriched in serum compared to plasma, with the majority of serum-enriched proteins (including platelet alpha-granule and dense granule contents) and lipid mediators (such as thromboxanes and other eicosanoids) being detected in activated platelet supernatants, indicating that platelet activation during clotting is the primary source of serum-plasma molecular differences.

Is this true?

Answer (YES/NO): YES